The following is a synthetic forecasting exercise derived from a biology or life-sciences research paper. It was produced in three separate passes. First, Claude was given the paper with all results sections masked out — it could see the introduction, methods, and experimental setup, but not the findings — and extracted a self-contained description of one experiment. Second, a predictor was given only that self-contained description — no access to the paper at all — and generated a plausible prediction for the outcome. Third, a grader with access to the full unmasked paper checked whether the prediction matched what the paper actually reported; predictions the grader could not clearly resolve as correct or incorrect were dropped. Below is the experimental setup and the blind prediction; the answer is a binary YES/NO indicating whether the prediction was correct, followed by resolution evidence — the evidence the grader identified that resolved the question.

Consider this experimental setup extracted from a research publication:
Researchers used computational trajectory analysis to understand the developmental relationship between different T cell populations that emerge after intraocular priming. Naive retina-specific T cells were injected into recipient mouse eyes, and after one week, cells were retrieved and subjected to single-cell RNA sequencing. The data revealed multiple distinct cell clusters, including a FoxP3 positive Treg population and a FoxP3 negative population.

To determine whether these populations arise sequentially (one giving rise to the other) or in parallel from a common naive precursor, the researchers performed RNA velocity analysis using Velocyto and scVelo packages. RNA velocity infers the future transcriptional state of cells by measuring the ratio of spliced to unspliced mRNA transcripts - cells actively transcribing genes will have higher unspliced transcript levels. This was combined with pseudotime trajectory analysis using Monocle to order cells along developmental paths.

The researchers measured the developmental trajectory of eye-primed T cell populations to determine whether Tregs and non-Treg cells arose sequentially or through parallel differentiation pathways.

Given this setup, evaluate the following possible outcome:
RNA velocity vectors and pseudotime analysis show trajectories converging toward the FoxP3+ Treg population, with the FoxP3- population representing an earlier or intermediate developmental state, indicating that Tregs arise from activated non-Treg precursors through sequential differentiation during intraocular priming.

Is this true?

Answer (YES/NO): NO